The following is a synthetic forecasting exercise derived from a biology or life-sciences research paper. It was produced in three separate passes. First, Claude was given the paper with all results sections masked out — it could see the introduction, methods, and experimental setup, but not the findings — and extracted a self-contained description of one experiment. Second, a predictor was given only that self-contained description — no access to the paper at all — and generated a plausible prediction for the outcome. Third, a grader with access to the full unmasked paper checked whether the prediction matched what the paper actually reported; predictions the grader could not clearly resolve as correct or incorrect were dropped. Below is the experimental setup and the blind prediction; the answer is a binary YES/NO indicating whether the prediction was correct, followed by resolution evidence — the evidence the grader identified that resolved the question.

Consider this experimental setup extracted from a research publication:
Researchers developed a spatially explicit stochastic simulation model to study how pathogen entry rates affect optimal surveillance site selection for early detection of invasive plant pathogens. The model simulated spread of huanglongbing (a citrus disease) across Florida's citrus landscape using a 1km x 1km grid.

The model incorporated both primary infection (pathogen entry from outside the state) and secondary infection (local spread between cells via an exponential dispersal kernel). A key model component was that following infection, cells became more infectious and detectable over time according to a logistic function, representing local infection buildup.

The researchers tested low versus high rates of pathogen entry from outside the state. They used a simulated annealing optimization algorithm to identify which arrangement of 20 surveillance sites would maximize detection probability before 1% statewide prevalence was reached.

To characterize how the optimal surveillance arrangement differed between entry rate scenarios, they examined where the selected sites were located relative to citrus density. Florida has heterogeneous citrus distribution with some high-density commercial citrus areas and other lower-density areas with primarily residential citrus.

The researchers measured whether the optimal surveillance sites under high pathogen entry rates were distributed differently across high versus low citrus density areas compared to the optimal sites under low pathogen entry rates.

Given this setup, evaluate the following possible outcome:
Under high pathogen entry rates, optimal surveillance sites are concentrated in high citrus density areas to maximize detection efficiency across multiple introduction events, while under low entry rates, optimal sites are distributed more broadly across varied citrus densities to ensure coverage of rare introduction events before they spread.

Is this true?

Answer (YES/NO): YES